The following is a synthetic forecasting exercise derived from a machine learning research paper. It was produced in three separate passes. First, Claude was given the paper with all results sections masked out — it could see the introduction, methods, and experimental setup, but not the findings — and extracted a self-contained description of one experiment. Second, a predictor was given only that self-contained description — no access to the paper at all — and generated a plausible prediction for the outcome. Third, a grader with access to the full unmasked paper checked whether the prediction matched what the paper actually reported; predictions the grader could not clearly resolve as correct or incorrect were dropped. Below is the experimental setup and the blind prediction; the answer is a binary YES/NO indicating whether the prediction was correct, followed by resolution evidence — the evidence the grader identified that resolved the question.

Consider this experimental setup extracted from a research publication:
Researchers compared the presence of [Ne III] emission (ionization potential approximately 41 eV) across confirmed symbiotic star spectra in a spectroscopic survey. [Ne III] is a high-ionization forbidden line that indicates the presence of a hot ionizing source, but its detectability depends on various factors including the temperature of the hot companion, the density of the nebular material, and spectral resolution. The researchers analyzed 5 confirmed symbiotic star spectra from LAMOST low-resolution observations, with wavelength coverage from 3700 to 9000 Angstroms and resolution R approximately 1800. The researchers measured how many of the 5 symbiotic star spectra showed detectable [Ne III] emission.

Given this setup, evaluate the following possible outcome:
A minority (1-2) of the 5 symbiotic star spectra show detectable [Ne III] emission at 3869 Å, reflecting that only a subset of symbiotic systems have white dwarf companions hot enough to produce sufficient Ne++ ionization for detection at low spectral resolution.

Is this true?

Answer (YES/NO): YES